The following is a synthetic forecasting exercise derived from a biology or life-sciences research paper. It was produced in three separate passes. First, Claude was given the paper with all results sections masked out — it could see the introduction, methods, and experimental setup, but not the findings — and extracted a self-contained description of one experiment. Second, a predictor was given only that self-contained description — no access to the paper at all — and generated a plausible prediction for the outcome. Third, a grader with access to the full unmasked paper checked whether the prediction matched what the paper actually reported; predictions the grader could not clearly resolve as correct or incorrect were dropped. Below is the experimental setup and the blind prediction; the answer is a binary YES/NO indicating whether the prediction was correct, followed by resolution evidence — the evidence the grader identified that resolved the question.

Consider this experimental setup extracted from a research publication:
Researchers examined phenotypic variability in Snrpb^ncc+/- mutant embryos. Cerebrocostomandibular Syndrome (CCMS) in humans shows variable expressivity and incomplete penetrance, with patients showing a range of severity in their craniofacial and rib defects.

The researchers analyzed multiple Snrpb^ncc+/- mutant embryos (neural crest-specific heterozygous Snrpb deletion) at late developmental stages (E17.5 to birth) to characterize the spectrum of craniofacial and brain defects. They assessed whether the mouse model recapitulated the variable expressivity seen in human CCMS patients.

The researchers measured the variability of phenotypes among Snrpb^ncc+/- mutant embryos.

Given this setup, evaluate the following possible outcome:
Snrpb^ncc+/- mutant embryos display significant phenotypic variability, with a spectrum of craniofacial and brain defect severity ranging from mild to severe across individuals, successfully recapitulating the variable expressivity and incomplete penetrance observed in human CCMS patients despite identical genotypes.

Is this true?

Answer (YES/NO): YES